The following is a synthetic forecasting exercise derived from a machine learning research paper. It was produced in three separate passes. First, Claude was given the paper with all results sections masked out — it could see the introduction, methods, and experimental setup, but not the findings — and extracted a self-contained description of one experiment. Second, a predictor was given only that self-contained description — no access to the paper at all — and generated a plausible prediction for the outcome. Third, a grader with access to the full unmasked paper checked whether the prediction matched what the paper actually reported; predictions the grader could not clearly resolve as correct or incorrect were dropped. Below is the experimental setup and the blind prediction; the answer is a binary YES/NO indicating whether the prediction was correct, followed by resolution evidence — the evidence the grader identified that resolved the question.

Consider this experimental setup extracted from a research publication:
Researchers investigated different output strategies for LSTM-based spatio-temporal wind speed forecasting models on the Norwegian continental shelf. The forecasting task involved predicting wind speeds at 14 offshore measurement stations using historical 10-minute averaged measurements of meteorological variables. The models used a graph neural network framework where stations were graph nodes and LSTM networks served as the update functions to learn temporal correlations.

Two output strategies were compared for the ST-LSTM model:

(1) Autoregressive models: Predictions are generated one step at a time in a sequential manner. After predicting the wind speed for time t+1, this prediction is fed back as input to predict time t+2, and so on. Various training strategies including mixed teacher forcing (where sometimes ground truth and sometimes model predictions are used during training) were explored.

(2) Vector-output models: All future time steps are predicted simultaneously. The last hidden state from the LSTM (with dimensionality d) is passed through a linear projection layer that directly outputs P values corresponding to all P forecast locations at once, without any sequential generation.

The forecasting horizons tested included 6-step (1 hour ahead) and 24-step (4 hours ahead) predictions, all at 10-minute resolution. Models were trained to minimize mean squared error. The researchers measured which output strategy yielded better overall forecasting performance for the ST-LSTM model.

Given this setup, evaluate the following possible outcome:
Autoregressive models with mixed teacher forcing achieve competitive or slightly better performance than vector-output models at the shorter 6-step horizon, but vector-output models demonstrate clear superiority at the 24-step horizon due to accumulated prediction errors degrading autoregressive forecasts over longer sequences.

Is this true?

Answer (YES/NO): NO